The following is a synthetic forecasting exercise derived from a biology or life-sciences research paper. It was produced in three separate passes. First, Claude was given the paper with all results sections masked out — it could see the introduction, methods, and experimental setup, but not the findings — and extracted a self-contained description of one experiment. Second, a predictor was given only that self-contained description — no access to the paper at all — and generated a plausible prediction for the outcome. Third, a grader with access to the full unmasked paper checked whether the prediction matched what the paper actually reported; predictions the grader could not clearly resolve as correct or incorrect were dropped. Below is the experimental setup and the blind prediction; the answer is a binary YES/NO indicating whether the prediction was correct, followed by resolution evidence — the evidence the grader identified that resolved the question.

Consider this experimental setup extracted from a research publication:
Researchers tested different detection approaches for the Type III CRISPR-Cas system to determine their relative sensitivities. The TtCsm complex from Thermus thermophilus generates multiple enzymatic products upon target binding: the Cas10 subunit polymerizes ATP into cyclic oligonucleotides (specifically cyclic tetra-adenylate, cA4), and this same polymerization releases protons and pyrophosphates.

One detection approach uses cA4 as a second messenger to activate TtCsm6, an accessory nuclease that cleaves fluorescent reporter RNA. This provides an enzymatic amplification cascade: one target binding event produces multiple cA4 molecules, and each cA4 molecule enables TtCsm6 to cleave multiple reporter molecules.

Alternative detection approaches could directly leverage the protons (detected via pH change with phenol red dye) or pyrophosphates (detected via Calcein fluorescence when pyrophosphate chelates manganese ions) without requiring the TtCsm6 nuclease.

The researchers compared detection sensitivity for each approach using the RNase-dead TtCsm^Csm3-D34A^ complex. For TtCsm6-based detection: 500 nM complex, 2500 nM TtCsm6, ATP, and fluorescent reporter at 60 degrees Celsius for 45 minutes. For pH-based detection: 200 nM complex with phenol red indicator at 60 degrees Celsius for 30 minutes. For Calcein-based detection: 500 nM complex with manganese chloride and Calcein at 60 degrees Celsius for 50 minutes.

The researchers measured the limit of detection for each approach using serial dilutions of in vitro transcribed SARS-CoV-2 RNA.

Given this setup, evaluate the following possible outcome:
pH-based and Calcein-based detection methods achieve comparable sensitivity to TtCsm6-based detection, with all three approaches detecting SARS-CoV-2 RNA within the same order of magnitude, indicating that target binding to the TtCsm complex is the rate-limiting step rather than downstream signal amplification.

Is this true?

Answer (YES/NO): NO